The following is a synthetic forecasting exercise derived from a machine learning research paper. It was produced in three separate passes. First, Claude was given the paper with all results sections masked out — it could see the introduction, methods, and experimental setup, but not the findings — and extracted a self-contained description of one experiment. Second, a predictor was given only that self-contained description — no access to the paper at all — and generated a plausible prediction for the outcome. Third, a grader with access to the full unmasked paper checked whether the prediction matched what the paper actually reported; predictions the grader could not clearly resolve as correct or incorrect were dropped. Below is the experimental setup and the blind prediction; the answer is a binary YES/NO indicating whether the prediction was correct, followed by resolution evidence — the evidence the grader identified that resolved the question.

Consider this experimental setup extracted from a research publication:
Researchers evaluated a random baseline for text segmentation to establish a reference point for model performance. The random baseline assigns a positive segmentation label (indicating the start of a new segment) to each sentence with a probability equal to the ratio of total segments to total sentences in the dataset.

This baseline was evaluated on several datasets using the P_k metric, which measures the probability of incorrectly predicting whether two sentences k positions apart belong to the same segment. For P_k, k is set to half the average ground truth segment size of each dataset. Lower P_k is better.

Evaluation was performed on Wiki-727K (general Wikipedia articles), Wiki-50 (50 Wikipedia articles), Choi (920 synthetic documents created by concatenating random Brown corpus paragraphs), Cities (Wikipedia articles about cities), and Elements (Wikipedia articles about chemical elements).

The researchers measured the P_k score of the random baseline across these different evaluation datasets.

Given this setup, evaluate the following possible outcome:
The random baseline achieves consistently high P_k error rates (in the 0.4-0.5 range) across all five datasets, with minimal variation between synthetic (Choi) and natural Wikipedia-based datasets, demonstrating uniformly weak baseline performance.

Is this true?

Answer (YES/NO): NO